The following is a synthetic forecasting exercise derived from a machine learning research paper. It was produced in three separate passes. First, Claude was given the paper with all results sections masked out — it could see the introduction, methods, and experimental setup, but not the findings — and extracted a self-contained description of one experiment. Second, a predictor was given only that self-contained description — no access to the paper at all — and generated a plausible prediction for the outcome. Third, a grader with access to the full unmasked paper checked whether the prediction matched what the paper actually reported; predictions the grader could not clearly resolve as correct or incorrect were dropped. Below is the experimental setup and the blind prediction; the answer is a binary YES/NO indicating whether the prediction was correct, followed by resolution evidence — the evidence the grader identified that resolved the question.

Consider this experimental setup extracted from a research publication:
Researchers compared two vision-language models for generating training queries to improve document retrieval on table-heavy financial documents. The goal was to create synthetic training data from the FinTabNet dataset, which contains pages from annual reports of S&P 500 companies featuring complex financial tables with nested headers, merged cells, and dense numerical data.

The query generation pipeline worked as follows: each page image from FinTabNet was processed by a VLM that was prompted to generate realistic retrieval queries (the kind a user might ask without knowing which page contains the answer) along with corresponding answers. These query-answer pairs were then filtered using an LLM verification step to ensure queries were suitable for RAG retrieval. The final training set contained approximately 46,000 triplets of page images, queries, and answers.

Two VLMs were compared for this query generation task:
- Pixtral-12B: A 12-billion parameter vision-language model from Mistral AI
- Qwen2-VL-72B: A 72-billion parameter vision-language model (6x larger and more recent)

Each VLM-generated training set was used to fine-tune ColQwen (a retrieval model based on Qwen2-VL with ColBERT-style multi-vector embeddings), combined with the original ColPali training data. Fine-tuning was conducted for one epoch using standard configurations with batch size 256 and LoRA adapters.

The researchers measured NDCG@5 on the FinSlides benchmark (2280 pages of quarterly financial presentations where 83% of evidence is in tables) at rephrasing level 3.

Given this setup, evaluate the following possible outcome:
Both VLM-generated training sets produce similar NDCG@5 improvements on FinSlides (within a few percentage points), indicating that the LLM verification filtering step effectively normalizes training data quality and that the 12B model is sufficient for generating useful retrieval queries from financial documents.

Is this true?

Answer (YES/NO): NO